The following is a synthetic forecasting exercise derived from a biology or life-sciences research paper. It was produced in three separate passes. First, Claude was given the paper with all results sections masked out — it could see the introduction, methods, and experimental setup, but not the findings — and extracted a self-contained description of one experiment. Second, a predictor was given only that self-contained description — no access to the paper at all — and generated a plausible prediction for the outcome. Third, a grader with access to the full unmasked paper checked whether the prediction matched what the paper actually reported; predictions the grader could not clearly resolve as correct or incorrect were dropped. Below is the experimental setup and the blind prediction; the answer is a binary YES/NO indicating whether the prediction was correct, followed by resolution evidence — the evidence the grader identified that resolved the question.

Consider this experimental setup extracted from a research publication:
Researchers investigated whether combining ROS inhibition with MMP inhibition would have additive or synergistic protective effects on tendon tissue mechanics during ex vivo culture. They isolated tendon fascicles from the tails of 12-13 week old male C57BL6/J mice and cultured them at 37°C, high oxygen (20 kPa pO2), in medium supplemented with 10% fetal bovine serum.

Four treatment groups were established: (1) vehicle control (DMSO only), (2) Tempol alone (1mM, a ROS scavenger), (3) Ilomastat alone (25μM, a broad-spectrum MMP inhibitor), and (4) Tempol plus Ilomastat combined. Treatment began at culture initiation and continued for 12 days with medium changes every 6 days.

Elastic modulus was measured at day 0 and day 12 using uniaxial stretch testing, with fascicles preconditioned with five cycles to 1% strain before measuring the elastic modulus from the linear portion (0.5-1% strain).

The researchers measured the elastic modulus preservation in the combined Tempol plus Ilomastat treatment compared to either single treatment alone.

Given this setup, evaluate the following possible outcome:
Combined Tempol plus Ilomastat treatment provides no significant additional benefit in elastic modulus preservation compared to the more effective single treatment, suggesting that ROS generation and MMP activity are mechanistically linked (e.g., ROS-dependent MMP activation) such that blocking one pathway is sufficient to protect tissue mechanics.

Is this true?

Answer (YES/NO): NO